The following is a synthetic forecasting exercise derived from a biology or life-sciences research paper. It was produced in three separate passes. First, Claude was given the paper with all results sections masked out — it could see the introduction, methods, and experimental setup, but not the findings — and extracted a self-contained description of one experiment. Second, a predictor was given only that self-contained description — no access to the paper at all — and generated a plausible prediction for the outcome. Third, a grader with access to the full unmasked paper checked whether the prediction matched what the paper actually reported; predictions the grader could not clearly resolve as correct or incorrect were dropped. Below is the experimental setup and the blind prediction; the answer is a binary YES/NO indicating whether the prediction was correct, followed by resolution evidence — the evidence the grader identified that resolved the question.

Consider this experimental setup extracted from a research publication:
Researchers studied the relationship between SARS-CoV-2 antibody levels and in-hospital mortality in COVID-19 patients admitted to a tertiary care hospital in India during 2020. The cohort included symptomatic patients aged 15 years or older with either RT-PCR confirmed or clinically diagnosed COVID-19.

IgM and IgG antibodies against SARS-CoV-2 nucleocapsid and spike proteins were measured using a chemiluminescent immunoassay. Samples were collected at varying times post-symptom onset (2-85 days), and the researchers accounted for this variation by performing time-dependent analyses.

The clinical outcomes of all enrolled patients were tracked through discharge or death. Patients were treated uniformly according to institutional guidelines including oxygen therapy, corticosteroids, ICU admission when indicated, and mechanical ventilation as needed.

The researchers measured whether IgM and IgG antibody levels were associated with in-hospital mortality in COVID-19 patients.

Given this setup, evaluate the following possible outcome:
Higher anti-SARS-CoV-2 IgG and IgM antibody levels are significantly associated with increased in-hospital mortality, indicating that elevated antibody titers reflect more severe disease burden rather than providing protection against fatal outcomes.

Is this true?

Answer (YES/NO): NO